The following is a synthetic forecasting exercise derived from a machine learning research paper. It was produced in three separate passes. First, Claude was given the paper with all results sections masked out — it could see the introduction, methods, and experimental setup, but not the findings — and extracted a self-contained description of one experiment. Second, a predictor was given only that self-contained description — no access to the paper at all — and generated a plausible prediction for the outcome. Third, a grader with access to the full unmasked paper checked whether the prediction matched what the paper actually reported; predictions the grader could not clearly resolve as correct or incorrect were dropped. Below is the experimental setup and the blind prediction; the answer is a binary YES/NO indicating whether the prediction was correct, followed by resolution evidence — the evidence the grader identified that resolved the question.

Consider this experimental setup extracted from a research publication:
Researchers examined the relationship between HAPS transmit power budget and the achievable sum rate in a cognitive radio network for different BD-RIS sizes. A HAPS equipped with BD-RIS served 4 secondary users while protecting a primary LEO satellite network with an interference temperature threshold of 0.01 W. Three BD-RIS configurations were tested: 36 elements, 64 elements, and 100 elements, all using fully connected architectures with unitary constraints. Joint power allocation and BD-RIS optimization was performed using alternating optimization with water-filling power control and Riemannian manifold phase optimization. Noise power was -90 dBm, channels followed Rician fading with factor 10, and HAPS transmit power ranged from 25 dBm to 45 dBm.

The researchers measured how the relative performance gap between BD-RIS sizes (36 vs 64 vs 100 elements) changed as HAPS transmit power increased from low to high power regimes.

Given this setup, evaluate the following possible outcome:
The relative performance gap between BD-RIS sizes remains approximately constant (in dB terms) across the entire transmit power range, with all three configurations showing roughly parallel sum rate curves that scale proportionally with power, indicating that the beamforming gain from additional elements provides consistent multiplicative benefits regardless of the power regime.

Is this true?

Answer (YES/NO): NO